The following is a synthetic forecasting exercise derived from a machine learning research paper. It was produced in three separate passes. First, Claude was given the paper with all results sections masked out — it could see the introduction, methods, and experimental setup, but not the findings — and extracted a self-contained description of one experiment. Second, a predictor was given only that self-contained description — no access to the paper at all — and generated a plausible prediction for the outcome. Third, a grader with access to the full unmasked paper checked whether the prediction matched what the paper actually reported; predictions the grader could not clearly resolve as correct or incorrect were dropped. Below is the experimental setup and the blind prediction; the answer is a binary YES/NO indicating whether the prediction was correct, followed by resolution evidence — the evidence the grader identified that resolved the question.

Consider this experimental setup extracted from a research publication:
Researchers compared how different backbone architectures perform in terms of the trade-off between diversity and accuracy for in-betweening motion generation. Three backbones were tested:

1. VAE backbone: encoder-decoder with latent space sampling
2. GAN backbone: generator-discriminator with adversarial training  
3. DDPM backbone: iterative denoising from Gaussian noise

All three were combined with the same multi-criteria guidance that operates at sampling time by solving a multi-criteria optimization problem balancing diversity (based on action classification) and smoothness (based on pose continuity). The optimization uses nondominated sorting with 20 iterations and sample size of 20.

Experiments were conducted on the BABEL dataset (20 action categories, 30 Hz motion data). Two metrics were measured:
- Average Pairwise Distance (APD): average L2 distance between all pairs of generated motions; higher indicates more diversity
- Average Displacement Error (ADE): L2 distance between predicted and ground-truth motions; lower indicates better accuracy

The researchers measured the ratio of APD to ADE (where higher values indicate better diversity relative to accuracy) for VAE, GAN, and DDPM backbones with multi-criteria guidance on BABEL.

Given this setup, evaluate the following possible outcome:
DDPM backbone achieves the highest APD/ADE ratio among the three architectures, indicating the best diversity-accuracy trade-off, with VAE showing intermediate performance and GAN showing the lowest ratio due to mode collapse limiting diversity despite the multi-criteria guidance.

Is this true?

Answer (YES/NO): NO